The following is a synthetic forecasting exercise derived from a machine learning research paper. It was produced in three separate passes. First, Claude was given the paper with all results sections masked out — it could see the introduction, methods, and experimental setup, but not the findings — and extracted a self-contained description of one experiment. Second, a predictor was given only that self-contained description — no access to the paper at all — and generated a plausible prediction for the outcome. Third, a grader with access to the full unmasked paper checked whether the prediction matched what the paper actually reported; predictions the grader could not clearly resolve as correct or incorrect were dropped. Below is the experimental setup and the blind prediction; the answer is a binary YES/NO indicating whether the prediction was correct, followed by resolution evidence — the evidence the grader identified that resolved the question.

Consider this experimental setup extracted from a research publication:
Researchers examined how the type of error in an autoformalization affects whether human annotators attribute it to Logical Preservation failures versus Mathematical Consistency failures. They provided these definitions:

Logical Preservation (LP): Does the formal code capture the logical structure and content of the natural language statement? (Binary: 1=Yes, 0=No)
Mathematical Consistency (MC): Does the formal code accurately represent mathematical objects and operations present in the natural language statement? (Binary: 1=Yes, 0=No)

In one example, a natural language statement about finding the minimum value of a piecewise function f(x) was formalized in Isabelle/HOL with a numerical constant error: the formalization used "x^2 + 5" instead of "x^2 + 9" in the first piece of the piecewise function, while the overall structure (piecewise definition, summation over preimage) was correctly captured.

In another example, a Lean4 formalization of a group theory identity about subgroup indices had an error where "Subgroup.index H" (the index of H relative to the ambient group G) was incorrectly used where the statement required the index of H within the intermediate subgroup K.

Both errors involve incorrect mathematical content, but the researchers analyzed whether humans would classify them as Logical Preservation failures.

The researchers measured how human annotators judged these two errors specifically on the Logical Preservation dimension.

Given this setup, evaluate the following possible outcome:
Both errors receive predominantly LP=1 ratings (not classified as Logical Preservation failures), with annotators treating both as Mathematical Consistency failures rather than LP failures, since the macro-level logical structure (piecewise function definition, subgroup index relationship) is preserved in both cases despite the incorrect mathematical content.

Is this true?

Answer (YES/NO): NO